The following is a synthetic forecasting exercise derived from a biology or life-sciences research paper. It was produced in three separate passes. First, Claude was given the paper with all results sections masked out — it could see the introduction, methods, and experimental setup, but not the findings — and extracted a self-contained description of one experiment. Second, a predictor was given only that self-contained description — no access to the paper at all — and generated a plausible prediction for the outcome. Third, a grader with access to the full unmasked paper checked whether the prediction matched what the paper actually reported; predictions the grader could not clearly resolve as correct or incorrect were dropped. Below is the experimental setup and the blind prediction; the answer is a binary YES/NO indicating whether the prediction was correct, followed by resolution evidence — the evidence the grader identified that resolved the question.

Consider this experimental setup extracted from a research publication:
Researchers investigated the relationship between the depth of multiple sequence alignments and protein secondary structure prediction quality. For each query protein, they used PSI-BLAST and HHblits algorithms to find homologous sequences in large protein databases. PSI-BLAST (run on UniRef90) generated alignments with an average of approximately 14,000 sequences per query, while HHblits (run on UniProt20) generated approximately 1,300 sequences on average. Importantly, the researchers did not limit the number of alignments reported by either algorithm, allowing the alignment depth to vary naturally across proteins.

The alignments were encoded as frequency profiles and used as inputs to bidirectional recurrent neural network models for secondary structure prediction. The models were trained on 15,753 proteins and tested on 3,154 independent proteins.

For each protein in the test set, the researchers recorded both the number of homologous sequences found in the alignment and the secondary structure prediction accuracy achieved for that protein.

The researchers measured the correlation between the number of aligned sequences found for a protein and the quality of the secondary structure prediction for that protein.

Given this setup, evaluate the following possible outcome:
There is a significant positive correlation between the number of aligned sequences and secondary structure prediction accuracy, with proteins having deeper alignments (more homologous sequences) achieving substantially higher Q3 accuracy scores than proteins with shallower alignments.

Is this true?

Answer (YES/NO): YES